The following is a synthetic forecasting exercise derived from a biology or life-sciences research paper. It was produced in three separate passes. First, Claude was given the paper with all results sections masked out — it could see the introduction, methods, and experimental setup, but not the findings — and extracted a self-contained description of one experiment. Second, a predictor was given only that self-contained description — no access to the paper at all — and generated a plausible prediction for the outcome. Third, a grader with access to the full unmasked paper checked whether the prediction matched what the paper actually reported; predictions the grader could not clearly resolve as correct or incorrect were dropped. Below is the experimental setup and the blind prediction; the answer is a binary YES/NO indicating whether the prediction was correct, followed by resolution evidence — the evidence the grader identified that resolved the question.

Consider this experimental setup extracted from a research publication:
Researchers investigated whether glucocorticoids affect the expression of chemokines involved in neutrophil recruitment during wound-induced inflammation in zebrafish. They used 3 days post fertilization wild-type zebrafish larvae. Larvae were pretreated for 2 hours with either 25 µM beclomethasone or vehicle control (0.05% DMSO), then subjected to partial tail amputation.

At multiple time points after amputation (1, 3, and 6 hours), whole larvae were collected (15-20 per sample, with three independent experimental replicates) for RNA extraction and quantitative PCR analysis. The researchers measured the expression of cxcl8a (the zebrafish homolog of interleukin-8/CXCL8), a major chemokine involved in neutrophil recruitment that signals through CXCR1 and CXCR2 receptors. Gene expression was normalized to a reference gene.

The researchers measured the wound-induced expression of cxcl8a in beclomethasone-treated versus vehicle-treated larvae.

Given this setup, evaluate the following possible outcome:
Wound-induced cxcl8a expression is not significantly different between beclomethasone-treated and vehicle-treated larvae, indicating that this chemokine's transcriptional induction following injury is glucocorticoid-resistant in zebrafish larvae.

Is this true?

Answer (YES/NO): NO